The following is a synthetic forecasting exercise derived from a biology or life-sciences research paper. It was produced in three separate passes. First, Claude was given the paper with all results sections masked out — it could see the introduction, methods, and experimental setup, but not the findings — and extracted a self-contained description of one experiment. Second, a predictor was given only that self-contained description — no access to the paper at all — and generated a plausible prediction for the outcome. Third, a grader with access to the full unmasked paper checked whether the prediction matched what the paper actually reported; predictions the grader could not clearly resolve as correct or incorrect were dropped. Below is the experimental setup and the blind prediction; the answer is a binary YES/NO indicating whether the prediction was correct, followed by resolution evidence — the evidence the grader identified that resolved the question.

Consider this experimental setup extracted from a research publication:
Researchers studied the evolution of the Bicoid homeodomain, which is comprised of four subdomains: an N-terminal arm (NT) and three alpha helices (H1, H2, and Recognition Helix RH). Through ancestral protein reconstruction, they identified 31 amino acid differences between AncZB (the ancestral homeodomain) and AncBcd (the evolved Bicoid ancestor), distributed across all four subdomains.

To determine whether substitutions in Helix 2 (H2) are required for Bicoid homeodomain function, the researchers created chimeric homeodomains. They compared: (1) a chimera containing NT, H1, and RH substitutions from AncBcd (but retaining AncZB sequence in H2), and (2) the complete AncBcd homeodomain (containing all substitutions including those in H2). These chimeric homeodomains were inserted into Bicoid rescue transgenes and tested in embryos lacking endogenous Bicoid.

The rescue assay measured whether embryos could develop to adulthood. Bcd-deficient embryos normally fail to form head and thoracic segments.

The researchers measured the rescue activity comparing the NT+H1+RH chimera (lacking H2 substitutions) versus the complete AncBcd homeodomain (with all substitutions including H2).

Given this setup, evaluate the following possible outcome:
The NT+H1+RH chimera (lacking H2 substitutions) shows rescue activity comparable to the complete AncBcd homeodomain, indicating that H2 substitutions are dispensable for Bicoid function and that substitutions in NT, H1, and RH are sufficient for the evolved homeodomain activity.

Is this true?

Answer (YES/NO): YES